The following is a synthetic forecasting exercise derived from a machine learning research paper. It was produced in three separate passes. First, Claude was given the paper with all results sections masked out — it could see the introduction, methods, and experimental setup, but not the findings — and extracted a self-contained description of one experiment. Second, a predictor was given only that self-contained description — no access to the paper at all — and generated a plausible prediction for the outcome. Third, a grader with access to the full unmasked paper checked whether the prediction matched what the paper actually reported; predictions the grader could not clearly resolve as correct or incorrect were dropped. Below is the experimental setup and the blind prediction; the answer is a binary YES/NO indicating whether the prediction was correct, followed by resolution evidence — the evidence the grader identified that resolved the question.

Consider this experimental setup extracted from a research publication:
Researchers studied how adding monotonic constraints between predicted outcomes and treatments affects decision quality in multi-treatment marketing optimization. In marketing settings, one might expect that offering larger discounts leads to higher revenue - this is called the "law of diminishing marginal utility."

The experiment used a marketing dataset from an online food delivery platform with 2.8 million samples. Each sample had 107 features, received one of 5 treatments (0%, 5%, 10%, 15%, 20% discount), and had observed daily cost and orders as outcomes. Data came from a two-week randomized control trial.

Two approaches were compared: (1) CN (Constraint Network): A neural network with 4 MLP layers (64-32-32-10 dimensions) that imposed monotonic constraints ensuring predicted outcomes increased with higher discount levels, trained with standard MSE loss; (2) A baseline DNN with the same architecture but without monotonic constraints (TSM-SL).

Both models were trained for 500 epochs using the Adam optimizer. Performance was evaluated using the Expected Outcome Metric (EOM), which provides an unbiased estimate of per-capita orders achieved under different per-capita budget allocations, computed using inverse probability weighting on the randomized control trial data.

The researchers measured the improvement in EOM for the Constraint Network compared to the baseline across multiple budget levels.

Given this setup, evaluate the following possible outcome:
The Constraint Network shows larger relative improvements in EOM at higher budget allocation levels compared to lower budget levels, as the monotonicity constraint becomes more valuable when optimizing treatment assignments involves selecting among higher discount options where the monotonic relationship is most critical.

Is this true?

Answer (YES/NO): NO